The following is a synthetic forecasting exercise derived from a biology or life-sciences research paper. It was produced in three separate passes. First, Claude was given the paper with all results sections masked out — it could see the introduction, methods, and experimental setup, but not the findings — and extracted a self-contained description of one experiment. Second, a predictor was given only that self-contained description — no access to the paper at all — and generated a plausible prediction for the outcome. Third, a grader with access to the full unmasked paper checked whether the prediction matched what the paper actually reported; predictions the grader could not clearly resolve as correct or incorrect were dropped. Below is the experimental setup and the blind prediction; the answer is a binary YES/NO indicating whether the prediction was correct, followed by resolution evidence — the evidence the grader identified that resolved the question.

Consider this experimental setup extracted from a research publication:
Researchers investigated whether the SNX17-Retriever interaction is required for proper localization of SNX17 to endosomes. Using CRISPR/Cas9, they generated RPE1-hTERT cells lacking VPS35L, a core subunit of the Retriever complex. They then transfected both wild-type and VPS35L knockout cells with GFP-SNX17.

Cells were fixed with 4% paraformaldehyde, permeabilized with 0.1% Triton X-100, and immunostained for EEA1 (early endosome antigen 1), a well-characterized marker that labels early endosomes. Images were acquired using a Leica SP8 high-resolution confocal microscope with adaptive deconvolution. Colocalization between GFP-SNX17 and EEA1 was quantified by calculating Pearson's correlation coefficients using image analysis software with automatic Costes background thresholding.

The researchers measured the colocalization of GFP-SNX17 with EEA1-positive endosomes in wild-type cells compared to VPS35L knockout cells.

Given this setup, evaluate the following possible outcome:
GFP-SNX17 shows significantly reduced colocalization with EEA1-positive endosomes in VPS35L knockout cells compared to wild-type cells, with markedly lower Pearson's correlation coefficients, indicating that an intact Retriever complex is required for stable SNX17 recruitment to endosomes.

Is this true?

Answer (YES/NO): NO